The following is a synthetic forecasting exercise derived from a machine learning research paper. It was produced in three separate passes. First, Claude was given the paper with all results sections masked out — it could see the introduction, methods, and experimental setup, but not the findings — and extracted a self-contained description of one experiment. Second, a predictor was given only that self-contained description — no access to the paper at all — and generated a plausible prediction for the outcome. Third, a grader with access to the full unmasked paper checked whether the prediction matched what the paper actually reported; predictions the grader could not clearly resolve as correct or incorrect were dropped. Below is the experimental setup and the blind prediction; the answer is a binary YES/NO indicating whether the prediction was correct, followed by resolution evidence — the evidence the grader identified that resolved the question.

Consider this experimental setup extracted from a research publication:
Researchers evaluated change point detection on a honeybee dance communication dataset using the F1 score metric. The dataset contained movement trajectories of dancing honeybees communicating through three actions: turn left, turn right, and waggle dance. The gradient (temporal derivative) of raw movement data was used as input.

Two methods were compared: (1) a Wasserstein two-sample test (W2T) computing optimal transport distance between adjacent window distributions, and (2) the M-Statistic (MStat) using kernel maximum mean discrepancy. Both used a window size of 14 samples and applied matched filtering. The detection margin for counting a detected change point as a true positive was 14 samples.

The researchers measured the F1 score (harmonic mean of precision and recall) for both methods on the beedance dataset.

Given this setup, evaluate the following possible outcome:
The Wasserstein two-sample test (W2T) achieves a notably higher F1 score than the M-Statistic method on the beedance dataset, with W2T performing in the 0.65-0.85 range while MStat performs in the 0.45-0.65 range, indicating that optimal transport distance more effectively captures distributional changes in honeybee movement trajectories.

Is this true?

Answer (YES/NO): NO